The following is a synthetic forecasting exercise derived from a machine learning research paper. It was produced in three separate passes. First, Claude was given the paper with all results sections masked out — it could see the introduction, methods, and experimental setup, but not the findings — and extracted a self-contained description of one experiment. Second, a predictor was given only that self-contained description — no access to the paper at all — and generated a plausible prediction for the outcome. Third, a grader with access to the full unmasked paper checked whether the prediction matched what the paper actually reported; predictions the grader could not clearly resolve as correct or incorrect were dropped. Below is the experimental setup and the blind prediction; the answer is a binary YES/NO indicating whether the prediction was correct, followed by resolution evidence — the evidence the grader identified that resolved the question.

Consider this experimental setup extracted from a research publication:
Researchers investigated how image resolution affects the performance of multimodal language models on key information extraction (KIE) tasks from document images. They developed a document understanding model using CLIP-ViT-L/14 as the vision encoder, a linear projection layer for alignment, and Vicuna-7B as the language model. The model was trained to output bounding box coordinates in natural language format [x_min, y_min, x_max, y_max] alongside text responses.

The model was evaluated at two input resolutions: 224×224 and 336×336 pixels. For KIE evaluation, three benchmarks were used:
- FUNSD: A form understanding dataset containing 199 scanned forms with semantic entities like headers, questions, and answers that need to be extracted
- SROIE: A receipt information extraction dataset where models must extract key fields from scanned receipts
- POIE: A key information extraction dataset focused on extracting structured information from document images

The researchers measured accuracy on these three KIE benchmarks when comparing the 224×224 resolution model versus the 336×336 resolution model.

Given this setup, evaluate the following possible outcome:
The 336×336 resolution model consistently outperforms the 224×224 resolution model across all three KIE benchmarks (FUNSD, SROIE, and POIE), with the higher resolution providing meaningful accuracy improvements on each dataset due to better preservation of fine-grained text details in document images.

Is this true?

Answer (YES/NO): NO